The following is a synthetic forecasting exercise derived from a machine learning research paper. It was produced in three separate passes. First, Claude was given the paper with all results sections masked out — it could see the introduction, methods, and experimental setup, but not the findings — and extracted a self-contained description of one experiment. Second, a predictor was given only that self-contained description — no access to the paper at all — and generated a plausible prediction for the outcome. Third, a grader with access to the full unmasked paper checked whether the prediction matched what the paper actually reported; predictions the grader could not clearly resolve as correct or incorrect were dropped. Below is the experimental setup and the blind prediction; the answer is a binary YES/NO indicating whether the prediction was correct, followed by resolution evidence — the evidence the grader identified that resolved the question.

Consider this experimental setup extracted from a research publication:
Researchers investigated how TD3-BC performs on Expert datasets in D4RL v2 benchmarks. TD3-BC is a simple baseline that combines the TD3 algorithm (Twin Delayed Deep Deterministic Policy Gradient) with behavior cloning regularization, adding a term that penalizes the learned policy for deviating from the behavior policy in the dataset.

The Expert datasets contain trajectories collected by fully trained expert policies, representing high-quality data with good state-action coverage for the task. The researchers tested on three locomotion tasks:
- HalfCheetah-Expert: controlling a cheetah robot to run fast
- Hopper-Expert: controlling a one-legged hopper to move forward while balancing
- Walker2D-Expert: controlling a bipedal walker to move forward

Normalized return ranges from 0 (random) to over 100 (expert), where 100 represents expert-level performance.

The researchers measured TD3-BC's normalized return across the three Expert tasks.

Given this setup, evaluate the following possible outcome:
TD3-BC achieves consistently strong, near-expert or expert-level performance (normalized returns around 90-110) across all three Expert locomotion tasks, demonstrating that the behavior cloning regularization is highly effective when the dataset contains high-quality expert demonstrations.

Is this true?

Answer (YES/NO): YES